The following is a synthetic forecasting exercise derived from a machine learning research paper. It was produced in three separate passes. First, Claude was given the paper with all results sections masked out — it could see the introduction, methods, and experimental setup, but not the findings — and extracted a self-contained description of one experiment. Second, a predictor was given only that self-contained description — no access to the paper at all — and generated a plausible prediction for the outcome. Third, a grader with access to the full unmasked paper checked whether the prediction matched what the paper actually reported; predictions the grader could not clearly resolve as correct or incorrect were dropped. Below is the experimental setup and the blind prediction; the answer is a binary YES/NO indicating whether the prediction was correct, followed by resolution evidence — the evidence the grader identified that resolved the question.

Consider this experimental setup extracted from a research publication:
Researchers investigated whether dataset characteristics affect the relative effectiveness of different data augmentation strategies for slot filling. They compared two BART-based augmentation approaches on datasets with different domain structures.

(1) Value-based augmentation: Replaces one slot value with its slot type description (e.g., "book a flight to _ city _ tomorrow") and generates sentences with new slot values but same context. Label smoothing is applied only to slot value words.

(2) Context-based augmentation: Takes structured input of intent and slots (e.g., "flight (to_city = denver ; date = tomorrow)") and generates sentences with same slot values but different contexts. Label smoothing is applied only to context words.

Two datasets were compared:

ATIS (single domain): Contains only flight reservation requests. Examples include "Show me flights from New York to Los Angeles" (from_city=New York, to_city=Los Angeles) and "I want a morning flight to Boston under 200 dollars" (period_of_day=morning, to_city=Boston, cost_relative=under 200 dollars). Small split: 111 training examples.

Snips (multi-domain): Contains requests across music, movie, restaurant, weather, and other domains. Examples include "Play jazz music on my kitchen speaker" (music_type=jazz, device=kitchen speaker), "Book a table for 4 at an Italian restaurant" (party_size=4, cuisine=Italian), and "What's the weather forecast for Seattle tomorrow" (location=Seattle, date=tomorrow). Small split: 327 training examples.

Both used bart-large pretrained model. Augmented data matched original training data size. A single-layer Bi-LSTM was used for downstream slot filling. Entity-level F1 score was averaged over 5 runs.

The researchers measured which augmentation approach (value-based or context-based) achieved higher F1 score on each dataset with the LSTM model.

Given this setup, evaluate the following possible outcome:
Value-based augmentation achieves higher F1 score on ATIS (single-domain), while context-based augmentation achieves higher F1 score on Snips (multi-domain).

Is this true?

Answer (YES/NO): NO